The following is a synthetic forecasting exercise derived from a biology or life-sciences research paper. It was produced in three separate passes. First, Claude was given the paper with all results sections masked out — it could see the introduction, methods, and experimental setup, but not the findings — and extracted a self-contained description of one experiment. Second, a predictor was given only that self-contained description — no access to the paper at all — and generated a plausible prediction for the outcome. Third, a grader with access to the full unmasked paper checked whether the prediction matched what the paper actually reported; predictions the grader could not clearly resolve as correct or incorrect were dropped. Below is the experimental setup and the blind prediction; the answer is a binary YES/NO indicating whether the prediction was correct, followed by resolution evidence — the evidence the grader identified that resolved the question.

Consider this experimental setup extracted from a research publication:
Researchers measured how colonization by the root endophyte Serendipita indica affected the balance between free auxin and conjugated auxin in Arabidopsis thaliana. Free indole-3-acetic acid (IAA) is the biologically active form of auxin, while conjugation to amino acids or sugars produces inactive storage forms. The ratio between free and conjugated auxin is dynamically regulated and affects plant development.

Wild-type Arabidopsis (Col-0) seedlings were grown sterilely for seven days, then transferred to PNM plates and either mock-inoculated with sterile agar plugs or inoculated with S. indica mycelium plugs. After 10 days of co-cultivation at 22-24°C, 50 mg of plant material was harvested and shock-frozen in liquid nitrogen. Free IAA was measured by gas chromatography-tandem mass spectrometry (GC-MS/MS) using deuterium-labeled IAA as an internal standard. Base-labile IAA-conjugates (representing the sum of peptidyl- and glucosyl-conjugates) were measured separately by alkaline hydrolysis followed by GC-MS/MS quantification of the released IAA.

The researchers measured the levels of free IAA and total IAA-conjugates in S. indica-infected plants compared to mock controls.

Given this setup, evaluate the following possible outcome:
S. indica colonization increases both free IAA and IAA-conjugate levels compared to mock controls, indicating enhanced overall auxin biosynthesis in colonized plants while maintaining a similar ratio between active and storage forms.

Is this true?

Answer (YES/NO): NO